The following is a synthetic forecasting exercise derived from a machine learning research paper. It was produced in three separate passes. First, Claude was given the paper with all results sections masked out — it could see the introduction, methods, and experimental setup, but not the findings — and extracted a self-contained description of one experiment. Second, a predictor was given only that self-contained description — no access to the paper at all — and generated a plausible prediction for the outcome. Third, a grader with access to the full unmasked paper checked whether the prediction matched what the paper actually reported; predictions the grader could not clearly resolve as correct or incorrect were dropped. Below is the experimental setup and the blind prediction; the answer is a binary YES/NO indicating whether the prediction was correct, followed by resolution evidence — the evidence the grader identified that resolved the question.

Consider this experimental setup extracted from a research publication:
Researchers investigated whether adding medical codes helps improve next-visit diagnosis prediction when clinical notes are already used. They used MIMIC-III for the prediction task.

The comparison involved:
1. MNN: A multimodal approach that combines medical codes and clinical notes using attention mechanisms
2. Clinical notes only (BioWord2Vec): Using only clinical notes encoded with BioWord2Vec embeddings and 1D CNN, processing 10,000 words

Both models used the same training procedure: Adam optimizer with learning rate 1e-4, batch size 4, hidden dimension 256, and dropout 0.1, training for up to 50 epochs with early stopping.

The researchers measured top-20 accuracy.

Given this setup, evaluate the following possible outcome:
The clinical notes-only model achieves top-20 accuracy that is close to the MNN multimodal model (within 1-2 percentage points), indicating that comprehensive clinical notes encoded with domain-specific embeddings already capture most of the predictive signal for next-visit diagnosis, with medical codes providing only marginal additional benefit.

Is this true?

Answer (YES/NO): YES